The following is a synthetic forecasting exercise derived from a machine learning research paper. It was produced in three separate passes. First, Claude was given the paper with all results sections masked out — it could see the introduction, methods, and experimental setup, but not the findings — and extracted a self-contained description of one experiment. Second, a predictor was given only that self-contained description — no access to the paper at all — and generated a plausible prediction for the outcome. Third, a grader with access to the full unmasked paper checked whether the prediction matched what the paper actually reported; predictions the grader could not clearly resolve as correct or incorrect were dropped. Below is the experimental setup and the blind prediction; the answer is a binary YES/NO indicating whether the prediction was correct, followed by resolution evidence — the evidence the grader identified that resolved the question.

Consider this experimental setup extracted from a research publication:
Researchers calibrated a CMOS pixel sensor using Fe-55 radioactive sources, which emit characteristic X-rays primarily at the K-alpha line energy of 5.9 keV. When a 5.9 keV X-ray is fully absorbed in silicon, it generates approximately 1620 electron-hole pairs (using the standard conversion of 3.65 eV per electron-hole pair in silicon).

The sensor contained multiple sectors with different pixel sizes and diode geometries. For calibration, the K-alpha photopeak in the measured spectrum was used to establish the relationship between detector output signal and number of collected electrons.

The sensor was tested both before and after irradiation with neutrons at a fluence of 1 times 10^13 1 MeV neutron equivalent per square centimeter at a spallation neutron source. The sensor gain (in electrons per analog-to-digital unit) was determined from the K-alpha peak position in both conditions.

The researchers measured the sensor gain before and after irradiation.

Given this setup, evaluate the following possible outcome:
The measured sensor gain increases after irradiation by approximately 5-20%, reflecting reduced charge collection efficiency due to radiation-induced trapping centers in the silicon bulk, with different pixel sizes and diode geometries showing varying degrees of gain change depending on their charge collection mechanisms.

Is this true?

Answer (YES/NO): NO